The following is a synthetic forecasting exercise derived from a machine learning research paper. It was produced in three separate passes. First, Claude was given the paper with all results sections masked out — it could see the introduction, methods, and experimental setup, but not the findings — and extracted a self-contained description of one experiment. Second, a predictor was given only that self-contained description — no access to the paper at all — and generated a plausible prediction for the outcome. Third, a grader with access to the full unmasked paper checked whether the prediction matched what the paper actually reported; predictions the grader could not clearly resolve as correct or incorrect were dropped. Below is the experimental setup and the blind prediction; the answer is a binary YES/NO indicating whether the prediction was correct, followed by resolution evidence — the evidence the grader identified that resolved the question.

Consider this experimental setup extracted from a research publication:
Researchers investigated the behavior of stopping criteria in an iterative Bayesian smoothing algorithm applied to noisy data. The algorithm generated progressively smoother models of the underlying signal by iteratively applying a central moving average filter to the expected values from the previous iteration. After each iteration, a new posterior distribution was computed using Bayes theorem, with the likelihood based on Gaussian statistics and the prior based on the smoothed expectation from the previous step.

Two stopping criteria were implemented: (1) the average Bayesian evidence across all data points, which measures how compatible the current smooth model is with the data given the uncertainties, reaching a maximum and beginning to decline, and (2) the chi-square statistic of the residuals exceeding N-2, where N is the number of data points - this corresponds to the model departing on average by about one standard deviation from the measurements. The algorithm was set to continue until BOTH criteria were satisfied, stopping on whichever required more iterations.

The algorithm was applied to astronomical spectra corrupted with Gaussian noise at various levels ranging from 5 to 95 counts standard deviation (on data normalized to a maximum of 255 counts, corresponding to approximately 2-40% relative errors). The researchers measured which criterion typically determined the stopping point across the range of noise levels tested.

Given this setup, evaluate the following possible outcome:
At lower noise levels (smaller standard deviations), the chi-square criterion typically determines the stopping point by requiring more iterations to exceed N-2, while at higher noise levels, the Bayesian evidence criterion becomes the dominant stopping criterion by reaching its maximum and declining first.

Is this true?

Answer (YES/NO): NO